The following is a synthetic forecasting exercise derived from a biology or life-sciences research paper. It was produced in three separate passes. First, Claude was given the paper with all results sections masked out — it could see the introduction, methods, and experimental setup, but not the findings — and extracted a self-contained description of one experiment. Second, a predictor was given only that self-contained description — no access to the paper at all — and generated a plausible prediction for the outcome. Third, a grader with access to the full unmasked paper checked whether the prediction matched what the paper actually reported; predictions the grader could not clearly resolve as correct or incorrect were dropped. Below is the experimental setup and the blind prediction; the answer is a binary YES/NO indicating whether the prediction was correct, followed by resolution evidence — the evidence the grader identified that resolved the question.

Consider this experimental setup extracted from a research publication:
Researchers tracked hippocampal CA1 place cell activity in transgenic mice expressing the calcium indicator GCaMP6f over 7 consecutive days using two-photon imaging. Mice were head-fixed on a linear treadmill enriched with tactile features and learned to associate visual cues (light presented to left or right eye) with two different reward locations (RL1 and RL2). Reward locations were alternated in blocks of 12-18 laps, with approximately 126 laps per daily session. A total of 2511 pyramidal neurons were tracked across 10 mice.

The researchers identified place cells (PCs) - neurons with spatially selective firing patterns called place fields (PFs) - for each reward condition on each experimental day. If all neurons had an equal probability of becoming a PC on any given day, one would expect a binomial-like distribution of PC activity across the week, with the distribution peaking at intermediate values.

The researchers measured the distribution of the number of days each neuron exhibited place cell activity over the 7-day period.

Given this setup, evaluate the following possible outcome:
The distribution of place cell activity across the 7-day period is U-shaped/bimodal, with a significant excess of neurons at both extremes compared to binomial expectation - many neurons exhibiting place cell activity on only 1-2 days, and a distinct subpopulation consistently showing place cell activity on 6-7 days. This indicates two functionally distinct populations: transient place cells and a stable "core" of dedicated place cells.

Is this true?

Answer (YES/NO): NO